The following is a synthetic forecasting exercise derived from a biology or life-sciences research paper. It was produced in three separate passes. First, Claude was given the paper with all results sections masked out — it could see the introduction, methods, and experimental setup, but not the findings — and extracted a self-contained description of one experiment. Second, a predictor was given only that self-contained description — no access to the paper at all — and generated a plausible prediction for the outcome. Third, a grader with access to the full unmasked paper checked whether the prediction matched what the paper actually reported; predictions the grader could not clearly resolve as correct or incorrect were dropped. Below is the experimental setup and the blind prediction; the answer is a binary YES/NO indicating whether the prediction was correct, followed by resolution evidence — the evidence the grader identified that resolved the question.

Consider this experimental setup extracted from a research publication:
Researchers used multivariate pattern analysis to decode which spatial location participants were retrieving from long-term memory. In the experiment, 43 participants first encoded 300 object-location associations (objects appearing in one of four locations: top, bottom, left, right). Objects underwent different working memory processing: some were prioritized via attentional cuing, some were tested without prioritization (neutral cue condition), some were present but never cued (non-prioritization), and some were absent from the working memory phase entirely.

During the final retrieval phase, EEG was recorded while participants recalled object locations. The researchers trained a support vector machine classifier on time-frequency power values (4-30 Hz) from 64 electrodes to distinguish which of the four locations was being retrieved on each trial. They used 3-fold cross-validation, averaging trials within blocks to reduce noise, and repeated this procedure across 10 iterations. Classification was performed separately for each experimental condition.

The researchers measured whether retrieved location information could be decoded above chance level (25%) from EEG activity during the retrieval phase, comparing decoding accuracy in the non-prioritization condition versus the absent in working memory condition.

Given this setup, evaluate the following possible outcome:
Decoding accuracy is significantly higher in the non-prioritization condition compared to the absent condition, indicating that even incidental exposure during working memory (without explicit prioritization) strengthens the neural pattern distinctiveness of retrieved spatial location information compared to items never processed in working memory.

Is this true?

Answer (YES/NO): NO